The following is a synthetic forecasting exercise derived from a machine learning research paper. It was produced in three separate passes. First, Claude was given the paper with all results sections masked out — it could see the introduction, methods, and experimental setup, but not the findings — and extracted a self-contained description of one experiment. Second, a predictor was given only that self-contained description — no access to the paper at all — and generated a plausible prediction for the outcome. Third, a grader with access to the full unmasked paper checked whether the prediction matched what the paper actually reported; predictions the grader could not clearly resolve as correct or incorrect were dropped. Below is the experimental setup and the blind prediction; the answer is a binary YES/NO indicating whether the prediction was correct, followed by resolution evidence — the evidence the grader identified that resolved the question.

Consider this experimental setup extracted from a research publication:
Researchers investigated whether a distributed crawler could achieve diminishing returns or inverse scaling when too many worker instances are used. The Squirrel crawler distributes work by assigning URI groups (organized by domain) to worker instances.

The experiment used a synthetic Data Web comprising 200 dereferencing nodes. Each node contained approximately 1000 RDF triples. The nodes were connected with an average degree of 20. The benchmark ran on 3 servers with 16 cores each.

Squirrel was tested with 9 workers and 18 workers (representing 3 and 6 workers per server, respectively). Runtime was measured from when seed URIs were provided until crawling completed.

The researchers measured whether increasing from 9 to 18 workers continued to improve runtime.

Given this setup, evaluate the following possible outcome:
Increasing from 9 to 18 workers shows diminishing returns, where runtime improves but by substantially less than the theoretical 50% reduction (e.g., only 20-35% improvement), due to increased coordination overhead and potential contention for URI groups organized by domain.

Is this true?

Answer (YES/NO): YES